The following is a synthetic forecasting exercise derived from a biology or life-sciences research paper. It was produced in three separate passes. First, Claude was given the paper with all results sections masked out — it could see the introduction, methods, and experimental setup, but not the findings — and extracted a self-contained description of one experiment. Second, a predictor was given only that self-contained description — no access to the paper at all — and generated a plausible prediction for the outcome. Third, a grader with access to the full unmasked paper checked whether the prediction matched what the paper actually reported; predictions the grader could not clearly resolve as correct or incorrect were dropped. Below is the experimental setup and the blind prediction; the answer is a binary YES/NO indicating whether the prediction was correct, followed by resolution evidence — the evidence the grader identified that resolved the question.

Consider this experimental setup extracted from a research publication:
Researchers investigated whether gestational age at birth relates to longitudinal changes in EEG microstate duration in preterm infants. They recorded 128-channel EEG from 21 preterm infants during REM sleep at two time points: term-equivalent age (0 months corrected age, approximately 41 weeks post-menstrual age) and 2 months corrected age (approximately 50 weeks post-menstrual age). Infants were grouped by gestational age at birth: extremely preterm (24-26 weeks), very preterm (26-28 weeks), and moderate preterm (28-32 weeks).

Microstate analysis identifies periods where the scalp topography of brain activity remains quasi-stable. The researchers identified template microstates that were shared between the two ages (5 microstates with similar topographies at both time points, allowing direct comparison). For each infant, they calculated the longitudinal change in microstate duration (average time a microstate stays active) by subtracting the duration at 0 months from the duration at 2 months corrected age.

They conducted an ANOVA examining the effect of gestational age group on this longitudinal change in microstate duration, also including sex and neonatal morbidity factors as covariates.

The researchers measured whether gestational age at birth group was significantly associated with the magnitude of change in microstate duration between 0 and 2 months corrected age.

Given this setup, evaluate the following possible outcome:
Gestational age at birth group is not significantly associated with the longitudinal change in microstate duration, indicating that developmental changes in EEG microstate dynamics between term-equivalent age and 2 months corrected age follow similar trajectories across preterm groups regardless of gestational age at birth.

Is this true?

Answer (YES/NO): YES